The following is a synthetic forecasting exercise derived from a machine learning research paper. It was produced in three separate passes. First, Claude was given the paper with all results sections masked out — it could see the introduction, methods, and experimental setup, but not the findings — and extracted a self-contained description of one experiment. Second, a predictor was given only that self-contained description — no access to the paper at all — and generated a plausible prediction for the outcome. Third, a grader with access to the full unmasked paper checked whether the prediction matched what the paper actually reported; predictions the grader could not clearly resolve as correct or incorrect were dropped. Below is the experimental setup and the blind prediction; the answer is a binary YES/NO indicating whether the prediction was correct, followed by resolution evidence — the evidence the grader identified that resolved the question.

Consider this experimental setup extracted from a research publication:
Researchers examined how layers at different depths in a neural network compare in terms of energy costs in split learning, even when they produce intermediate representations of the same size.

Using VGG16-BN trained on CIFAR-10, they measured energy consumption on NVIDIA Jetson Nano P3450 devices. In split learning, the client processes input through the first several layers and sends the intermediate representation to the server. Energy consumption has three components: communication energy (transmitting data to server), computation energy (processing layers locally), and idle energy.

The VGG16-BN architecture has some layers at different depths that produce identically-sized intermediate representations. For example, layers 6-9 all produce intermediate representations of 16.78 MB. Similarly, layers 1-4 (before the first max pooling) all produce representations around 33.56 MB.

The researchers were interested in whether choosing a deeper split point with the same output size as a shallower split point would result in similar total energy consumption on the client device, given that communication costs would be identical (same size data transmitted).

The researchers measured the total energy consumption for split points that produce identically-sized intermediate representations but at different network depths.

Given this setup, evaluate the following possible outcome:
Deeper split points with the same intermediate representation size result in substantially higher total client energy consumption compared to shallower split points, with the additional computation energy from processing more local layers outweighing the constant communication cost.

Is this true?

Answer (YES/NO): YES